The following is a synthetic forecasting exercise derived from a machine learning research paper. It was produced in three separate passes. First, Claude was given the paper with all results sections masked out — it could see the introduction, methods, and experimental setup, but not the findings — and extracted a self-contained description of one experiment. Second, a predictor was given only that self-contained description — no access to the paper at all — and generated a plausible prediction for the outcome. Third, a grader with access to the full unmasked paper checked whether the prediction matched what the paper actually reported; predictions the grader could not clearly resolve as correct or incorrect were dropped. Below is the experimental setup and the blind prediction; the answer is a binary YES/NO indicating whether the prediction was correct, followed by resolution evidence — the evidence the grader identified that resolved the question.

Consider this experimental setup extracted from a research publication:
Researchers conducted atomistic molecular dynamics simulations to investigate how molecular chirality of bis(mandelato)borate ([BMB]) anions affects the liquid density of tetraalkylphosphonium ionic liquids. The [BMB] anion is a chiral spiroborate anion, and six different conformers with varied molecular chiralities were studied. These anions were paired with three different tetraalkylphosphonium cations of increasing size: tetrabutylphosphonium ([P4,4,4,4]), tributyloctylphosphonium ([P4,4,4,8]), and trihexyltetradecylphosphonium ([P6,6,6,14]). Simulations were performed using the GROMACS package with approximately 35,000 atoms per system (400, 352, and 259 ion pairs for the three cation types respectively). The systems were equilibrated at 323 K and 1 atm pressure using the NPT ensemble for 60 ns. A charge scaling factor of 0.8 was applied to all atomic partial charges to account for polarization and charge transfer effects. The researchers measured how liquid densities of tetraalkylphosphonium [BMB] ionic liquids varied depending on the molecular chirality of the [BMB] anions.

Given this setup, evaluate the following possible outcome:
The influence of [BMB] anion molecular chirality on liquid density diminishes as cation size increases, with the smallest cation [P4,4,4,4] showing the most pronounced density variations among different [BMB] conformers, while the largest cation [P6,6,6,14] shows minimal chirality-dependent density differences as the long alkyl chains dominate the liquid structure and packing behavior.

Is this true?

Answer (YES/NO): NO